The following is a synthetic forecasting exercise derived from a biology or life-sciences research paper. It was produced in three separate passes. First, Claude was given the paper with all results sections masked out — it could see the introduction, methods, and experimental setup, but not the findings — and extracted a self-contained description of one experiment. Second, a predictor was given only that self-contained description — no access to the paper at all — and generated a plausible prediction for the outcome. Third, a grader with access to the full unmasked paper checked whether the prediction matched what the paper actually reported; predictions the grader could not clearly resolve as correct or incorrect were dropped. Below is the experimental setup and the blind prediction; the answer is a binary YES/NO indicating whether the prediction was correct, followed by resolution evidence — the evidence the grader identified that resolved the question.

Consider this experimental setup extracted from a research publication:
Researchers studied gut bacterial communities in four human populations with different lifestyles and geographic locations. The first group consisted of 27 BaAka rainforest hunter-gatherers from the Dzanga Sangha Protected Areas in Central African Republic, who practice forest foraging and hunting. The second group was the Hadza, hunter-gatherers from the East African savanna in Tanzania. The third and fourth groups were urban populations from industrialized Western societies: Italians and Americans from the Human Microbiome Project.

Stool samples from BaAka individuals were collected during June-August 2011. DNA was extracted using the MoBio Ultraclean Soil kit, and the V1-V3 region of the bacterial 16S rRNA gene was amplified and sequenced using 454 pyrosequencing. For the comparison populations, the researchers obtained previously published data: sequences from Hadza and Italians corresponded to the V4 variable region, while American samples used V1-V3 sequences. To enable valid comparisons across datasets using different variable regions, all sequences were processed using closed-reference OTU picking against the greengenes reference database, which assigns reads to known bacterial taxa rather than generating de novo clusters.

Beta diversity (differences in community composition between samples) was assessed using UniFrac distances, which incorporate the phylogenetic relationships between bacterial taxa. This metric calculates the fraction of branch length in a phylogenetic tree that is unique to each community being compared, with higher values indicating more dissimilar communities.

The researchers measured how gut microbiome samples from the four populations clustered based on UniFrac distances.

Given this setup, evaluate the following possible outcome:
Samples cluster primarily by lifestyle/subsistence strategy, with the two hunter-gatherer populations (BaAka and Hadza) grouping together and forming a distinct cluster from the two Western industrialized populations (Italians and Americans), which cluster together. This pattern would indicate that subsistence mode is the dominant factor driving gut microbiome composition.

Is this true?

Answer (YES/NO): NO